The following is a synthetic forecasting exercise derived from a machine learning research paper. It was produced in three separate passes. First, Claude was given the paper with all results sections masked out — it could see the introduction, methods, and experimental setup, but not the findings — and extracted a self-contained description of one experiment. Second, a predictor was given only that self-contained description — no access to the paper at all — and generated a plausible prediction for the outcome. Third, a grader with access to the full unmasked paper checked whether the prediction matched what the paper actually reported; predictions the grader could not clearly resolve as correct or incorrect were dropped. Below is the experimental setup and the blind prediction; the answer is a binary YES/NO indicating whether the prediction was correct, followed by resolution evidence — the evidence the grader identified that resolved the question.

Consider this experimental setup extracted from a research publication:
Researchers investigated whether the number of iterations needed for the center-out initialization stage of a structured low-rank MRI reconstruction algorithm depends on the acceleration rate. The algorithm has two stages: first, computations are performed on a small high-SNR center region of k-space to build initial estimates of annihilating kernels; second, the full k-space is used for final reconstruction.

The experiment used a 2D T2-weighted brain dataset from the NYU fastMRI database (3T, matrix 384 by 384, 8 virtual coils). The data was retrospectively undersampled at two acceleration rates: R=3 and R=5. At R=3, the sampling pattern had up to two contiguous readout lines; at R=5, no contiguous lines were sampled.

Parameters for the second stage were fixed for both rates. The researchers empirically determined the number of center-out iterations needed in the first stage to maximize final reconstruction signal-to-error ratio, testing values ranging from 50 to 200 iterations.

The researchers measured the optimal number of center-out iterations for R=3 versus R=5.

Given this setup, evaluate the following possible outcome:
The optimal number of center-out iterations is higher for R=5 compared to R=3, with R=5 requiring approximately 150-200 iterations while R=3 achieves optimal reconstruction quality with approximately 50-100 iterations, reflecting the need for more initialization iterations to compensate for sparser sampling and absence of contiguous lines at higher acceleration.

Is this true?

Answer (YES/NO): YES